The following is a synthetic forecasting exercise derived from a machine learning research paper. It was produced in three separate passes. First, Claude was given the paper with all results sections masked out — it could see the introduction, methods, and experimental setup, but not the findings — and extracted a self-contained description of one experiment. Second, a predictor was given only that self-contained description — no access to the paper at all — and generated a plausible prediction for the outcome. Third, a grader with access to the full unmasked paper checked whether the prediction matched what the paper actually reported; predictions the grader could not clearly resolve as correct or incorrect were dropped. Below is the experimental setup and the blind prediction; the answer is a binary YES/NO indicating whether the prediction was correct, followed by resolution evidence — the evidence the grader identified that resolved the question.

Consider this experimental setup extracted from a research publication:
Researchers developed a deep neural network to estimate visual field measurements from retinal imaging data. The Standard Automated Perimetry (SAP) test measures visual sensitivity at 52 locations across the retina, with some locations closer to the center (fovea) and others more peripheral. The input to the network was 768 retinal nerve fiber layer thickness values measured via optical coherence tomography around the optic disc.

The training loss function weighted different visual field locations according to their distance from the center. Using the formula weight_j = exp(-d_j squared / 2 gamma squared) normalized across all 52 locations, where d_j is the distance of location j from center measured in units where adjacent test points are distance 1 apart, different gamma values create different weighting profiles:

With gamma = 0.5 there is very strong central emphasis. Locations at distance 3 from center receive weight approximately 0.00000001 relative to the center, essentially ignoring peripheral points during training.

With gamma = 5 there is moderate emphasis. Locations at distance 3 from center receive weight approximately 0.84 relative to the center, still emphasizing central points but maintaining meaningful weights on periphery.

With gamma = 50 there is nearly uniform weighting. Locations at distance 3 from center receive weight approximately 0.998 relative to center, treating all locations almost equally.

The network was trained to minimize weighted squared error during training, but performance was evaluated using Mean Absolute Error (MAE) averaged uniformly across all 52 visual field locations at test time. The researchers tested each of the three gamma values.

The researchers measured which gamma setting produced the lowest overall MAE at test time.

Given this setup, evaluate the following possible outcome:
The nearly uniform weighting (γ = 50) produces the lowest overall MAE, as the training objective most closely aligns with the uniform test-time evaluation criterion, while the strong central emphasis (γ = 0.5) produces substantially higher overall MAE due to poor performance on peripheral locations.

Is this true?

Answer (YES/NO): NO